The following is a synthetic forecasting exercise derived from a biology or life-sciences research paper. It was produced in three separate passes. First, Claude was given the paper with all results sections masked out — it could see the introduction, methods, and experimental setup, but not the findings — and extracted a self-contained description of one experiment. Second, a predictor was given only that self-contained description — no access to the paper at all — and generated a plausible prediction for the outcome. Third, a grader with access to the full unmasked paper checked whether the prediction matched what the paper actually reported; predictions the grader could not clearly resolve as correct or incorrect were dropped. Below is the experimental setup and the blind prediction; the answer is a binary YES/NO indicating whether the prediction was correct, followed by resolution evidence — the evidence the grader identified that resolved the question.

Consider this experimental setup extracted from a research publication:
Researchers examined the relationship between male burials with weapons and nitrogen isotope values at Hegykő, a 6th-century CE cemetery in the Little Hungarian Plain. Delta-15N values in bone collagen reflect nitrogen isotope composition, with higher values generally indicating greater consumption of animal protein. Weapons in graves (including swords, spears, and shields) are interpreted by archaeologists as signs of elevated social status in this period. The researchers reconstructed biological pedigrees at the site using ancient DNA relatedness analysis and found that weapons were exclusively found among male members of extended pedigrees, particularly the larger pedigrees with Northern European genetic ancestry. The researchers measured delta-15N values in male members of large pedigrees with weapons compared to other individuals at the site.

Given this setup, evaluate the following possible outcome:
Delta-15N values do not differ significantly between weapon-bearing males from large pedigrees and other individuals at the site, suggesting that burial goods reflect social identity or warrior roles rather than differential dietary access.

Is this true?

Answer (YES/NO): NO